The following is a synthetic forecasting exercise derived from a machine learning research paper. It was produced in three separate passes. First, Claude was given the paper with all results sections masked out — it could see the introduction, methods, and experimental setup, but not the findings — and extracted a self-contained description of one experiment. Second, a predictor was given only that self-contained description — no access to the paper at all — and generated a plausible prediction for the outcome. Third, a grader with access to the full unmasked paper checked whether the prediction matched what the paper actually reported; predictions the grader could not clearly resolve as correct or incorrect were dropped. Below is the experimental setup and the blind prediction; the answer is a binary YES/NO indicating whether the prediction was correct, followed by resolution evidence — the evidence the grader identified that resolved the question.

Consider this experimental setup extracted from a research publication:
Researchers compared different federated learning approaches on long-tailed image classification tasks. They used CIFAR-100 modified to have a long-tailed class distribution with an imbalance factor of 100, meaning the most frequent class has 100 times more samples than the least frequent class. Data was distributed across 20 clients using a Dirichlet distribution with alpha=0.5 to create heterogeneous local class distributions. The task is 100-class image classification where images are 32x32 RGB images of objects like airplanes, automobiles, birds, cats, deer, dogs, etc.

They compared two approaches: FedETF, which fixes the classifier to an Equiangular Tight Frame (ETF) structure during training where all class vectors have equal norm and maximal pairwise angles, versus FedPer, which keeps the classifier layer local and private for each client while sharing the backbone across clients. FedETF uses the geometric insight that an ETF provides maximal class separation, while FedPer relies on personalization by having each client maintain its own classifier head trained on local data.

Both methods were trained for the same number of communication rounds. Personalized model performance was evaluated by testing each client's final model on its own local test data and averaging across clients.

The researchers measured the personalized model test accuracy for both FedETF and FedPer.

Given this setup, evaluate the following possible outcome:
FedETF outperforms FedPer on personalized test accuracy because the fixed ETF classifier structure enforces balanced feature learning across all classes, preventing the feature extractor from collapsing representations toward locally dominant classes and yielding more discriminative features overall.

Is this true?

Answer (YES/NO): NO